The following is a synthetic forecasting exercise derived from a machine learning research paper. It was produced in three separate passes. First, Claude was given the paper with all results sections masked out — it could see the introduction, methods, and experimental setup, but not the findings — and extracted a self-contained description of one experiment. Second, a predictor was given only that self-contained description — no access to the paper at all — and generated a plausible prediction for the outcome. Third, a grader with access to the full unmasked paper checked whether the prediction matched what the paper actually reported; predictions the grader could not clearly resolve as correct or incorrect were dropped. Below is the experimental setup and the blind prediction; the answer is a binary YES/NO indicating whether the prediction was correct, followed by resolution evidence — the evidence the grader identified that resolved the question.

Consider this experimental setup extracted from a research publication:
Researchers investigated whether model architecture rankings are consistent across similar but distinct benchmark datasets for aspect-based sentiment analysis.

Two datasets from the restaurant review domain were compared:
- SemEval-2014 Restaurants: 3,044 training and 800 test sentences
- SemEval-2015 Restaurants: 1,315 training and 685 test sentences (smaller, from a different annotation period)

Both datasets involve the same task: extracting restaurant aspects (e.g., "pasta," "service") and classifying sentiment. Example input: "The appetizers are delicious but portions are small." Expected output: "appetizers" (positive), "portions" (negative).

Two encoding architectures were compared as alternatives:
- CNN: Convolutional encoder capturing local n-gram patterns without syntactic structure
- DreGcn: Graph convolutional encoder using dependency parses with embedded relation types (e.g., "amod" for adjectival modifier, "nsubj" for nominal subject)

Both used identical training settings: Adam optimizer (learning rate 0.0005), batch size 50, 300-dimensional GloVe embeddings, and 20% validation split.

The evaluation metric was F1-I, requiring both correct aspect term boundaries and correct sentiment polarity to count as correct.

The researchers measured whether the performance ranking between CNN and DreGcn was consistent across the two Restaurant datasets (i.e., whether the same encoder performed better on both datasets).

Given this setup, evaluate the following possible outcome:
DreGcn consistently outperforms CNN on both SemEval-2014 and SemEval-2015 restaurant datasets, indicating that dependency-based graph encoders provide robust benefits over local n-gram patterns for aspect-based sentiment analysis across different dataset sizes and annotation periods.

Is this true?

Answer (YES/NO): NO